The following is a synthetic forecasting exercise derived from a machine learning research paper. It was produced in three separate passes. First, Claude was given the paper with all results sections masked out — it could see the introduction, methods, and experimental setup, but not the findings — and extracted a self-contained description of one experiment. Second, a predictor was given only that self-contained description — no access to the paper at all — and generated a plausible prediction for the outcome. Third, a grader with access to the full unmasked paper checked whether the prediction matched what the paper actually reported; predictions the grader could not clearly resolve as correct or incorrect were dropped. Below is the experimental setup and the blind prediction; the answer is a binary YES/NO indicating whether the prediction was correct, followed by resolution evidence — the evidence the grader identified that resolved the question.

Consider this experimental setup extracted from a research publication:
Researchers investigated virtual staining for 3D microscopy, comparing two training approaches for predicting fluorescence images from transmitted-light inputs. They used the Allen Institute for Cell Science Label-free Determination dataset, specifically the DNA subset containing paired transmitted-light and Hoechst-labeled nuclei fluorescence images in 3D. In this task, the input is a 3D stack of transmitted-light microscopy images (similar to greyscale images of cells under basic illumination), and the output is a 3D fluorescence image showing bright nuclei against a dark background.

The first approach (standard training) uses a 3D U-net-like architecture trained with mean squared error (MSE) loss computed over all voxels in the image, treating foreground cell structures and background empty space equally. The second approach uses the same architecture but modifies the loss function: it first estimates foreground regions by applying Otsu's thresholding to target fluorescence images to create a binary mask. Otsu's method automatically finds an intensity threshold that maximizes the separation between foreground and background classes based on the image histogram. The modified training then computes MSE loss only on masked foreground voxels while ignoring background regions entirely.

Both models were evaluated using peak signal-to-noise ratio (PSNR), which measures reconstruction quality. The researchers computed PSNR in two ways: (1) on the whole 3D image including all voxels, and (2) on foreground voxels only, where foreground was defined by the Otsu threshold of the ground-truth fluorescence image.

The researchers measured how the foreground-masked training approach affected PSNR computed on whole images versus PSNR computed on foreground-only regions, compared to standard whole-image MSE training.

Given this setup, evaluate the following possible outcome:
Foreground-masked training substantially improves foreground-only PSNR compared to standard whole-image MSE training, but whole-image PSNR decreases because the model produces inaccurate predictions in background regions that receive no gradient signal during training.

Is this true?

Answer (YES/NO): NO